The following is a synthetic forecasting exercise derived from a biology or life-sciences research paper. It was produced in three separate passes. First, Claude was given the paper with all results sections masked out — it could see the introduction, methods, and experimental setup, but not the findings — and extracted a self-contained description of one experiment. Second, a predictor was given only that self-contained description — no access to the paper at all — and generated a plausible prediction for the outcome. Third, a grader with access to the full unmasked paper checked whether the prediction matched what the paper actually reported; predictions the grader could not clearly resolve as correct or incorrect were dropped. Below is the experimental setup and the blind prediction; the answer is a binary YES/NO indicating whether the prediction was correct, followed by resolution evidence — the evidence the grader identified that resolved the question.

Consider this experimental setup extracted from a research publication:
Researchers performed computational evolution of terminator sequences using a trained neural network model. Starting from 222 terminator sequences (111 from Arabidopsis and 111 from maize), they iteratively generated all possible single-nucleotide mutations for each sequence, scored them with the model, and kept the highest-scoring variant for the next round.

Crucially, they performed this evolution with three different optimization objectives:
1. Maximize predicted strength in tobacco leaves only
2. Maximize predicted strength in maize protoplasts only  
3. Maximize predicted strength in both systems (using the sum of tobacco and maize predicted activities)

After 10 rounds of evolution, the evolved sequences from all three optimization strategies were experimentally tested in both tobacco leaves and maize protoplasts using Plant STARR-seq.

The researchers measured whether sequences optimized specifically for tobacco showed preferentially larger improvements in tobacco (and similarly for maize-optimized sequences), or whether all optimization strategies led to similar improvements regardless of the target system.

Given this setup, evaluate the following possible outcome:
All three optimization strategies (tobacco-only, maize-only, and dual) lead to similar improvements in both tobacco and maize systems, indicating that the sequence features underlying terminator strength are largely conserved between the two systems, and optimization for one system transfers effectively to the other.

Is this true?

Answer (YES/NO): NO